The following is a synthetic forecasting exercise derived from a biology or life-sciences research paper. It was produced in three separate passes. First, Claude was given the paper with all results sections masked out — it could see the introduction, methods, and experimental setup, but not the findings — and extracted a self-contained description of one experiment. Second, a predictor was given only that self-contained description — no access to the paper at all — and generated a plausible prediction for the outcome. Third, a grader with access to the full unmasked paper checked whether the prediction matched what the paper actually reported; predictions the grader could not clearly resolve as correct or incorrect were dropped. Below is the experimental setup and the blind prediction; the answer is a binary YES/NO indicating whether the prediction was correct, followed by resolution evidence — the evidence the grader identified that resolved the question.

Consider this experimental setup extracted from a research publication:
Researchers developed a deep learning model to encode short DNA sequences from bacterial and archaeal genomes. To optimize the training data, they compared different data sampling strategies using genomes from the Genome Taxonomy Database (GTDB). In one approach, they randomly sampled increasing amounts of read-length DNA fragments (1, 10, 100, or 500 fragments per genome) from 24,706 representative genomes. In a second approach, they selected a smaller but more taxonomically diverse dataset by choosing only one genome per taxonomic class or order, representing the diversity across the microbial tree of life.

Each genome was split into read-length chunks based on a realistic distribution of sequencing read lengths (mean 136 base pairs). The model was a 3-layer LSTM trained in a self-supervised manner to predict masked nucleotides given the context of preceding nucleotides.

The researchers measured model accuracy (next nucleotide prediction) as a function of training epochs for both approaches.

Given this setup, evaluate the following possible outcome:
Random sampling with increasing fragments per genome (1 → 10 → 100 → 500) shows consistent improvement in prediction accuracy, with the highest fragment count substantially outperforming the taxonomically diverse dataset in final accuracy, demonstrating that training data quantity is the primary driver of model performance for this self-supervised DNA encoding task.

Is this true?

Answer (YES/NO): NO